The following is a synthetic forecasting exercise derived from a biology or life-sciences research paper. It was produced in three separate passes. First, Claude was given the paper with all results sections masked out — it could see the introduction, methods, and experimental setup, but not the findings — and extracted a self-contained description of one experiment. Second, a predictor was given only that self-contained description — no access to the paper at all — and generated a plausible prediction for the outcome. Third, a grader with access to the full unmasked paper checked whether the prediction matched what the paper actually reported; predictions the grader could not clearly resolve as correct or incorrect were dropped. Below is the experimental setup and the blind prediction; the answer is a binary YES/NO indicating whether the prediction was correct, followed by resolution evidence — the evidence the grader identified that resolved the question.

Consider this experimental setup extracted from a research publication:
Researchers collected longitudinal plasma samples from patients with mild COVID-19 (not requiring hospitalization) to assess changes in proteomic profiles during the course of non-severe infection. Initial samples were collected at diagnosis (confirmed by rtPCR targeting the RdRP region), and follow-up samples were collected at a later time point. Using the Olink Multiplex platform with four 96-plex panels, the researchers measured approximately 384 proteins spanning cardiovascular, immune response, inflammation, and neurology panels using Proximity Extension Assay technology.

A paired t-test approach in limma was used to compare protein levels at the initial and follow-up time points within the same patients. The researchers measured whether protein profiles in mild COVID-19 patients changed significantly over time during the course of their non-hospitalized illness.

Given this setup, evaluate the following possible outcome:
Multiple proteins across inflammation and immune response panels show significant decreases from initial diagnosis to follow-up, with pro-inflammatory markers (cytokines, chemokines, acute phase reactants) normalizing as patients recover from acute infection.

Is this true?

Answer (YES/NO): NO